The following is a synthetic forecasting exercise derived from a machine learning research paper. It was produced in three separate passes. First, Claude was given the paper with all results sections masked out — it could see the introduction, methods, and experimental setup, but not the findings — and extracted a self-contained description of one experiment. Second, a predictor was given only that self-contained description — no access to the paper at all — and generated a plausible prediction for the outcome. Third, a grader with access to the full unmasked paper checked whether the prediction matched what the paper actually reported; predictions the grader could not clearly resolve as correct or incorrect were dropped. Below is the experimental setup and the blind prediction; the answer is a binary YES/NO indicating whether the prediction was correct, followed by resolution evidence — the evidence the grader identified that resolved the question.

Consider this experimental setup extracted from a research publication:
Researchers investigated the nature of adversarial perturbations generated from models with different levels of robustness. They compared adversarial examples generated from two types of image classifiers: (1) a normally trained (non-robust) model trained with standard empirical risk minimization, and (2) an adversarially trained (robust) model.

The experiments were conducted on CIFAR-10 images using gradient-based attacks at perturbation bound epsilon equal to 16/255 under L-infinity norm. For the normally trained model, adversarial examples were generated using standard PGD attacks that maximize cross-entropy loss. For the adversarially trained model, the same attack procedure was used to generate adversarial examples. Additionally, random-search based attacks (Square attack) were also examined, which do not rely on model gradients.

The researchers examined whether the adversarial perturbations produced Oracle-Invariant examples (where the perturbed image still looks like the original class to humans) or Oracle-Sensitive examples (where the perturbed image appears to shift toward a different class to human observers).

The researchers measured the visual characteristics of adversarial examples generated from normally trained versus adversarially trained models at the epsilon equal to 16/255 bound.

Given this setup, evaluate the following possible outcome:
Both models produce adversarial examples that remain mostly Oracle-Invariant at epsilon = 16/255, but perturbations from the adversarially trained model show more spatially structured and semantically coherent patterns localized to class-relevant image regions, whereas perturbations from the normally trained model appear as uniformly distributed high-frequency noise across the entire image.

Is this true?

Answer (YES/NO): NO